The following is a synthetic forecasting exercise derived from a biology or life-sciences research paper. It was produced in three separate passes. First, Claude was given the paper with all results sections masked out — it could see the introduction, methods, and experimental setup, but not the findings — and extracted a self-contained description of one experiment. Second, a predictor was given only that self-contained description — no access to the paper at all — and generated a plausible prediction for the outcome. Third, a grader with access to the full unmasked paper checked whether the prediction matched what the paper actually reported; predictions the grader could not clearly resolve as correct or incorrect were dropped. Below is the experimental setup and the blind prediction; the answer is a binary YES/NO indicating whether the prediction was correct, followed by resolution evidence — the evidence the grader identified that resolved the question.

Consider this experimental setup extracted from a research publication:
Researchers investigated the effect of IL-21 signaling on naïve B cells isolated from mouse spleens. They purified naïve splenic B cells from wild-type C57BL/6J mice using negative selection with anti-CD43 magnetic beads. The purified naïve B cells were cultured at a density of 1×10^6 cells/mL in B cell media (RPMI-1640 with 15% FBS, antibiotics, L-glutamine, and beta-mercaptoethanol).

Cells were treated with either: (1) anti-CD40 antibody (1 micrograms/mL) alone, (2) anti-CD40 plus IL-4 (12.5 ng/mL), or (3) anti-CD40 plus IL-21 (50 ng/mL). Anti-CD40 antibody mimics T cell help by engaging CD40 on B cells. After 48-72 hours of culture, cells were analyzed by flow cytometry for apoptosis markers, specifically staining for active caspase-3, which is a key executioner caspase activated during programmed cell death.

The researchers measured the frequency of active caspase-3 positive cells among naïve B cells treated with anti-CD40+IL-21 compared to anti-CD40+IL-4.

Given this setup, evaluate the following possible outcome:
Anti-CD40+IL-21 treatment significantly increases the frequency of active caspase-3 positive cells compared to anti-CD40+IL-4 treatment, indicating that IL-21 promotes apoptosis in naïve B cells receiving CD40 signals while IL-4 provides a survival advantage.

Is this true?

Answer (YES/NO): YES